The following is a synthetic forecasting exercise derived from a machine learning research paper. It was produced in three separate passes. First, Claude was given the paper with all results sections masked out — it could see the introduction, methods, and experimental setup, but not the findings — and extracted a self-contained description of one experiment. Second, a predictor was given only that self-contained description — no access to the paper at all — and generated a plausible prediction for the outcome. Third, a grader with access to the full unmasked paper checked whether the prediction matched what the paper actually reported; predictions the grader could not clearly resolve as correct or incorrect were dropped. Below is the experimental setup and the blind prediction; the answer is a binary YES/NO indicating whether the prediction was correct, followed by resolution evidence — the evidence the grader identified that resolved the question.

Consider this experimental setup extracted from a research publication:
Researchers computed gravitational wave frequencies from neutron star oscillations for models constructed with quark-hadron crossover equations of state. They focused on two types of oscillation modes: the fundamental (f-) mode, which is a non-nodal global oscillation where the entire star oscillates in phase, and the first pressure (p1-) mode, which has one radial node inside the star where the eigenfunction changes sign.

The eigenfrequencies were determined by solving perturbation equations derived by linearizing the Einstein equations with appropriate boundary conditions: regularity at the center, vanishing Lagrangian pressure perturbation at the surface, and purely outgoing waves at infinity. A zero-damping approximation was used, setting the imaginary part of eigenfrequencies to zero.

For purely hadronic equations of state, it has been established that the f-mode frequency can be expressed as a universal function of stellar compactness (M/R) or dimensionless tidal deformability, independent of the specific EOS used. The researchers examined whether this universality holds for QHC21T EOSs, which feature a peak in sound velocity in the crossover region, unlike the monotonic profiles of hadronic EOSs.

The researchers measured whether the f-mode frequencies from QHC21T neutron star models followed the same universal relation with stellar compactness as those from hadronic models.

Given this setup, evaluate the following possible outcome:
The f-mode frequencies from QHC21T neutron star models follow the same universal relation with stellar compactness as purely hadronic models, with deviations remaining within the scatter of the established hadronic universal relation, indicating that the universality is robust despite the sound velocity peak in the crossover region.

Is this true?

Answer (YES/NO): YES